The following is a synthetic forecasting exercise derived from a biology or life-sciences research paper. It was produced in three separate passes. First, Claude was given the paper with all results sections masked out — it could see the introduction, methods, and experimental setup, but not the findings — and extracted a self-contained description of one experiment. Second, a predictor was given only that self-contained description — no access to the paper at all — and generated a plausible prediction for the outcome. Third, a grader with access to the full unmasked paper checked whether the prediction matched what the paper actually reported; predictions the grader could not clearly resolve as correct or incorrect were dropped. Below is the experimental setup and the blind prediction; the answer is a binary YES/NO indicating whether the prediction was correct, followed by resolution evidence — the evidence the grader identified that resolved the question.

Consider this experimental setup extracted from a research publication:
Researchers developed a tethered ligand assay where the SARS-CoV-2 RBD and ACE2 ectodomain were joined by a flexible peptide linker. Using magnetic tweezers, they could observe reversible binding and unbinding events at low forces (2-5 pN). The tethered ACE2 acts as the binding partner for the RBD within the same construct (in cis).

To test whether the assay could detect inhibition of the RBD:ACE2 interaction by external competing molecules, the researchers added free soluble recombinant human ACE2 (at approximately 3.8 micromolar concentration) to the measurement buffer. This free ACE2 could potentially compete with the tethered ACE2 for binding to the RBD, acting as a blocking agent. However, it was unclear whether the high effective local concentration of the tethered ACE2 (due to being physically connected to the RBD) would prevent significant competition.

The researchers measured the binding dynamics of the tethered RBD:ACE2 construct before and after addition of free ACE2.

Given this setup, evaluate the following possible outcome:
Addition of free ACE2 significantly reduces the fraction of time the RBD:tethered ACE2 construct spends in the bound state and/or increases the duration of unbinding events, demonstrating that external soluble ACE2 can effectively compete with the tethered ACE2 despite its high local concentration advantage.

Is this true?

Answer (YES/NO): YES